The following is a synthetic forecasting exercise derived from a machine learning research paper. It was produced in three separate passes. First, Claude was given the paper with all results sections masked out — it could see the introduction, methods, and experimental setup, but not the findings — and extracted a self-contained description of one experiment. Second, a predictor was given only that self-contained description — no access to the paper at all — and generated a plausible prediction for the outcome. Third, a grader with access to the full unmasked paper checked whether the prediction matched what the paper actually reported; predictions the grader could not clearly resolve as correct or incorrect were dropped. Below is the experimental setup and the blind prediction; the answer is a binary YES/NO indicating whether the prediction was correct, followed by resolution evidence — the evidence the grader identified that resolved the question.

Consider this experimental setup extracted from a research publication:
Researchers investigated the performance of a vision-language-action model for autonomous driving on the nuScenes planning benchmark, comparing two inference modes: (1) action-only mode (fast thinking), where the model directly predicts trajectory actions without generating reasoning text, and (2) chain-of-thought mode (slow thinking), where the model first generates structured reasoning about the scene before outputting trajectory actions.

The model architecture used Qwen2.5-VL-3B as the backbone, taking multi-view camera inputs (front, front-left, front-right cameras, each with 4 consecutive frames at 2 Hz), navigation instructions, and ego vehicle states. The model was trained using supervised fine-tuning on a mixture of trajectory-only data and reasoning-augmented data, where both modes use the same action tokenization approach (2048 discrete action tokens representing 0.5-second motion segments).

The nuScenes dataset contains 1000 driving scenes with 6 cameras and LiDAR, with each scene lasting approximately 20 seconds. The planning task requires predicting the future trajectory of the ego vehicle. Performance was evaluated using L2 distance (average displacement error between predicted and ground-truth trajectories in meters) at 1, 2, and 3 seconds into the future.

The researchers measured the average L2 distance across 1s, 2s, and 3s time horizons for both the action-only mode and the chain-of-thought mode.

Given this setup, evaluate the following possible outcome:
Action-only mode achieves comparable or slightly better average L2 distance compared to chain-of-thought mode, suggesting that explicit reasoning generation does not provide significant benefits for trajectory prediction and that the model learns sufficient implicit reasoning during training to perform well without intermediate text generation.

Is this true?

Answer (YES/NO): YES